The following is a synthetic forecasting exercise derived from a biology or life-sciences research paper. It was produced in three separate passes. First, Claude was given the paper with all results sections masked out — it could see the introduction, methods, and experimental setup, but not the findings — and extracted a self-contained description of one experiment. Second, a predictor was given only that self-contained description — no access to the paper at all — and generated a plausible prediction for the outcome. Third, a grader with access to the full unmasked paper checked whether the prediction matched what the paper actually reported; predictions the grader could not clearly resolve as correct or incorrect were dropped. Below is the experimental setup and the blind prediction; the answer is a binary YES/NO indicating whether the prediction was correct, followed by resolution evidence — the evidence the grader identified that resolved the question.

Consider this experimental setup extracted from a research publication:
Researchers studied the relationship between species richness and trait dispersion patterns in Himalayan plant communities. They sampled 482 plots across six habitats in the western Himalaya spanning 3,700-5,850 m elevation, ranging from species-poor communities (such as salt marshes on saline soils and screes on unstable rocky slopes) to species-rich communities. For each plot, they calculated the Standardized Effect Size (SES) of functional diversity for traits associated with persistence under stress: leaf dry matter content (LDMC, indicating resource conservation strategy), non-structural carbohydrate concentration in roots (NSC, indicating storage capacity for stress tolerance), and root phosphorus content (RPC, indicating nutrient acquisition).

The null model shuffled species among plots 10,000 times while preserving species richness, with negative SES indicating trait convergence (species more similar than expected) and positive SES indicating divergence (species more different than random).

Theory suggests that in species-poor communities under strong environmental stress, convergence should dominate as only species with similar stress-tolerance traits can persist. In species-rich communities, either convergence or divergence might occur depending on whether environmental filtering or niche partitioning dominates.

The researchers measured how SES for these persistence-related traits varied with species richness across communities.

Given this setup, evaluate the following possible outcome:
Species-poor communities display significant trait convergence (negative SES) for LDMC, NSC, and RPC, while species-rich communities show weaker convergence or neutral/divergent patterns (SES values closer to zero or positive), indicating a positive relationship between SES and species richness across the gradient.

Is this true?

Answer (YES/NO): NO